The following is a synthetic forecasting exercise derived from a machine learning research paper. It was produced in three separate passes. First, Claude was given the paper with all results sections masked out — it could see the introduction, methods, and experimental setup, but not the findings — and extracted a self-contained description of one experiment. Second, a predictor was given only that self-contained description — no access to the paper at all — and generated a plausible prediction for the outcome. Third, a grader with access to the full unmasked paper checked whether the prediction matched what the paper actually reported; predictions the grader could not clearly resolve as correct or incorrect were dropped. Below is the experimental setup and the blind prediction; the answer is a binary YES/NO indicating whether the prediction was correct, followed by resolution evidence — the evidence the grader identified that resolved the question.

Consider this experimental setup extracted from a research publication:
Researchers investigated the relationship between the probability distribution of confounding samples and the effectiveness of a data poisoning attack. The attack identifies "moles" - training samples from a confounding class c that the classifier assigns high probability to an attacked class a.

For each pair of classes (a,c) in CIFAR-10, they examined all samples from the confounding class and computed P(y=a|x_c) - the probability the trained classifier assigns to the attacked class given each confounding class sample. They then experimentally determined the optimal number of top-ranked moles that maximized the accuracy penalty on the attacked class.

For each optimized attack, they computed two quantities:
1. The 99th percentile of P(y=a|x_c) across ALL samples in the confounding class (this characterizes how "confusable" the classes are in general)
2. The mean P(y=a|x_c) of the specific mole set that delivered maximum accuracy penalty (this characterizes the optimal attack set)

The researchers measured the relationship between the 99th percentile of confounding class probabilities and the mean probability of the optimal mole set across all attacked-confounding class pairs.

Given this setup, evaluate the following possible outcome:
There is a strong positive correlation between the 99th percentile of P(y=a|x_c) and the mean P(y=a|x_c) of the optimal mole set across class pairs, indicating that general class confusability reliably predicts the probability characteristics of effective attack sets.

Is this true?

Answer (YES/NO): YES